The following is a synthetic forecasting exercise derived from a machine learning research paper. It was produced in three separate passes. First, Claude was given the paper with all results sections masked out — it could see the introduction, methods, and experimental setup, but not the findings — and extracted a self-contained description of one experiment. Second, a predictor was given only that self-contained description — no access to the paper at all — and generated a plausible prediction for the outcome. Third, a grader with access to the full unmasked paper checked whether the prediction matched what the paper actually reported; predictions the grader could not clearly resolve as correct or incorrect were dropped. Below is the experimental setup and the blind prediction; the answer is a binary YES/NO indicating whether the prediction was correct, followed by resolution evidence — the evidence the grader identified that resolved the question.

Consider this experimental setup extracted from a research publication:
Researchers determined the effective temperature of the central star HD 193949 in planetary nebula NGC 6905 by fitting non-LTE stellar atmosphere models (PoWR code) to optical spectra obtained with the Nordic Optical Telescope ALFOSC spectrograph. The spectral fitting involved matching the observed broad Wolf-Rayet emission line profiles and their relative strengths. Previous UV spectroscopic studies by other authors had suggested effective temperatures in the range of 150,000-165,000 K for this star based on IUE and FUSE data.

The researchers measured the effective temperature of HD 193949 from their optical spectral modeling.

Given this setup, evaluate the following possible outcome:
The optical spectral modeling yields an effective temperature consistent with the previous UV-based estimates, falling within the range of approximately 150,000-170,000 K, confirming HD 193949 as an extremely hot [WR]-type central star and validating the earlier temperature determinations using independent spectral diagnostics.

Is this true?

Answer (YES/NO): NO